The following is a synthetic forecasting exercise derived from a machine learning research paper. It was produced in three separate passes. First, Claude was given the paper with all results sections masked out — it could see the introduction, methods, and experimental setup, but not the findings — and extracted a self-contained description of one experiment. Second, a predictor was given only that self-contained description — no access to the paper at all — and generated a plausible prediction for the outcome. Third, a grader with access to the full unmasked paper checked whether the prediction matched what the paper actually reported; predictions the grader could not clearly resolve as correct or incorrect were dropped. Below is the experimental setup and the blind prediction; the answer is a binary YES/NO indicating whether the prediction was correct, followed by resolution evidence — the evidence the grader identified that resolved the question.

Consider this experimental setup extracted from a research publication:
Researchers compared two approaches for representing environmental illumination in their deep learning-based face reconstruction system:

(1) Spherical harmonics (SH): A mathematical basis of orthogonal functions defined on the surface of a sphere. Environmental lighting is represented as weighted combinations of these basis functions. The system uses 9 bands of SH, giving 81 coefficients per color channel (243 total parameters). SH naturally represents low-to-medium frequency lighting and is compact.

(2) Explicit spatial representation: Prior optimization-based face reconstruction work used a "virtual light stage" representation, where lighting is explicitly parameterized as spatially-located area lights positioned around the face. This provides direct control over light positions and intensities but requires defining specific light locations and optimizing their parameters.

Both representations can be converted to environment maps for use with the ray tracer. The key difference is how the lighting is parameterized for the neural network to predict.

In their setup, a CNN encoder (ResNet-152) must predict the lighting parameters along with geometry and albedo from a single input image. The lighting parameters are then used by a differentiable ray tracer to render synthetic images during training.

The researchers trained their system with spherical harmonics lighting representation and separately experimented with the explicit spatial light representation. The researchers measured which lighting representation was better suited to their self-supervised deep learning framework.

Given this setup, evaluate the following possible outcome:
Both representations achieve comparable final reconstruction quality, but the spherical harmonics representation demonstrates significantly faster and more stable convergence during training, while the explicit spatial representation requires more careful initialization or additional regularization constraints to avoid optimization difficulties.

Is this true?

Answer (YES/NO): NO